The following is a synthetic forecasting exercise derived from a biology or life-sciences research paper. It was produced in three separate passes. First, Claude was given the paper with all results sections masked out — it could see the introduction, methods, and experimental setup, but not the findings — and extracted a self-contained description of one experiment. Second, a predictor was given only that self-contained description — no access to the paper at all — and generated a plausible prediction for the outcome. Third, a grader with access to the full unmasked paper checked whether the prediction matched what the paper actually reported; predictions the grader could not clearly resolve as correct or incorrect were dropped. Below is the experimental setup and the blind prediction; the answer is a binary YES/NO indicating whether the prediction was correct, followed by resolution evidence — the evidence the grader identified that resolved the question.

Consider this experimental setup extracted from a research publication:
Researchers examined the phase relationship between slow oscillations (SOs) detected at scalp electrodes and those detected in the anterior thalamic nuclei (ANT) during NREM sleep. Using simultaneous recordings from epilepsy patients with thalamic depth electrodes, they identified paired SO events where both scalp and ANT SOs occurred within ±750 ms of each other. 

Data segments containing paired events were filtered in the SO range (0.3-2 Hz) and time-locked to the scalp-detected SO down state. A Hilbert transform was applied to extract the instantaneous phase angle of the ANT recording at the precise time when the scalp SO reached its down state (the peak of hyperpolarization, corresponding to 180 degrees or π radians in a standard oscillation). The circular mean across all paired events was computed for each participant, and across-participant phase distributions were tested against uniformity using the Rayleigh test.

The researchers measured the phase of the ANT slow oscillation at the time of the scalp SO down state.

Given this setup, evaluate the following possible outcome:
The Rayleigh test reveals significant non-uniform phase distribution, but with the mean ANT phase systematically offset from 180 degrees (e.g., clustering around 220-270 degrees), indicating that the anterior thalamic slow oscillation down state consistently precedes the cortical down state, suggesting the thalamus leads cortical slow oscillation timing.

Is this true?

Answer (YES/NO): NO